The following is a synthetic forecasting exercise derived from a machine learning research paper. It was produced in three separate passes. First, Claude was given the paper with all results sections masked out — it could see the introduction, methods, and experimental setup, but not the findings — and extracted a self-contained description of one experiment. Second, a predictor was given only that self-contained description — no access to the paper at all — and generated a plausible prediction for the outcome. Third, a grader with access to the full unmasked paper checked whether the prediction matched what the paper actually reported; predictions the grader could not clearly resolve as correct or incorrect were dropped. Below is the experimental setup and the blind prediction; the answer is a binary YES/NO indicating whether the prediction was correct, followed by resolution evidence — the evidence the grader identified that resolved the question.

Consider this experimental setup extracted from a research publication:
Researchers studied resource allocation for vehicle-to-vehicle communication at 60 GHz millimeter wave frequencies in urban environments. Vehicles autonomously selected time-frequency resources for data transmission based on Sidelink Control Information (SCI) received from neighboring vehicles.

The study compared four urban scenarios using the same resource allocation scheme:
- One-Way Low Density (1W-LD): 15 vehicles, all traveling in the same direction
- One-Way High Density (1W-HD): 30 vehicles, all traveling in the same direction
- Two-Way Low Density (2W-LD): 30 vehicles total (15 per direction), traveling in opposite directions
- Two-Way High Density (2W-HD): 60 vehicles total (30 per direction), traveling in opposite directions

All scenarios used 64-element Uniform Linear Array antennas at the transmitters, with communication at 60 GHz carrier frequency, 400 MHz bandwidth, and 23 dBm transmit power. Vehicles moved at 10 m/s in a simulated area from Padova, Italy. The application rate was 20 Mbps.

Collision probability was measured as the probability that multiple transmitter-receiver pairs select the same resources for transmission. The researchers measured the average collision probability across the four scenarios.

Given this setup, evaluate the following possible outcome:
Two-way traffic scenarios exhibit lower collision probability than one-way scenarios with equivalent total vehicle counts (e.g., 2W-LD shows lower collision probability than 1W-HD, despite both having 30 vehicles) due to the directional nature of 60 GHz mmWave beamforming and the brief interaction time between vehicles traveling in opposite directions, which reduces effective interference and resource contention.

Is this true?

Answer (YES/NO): YES